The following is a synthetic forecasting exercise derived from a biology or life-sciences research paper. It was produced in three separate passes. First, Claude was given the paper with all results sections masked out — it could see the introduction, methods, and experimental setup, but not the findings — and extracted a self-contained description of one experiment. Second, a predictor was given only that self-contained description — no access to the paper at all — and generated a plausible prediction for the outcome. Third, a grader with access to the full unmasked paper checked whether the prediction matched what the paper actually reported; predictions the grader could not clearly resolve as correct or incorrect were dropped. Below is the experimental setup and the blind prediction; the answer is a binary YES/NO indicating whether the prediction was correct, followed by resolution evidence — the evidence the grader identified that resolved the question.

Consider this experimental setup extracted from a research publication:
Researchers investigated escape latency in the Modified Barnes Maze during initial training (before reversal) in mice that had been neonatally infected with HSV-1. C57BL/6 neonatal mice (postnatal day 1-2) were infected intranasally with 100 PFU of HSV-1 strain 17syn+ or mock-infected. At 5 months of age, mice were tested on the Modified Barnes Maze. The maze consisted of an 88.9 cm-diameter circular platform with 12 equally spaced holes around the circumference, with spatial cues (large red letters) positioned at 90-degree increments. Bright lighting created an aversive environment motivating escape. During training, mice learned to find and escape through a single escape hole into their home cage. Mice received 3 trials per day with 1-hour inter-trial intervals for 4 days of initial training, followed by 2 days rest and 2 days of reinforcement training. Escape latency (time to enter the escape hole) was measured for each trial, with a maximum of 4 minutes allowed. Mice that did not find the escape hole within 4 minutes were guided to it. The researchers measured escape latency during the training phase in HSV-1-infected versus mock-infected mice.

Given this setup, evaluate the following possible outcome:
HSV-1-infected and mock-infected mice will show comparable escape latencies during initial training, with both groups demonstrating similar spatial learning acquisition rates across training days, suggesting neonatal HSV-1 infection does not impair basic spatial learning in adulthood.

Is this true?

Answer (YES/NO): YES